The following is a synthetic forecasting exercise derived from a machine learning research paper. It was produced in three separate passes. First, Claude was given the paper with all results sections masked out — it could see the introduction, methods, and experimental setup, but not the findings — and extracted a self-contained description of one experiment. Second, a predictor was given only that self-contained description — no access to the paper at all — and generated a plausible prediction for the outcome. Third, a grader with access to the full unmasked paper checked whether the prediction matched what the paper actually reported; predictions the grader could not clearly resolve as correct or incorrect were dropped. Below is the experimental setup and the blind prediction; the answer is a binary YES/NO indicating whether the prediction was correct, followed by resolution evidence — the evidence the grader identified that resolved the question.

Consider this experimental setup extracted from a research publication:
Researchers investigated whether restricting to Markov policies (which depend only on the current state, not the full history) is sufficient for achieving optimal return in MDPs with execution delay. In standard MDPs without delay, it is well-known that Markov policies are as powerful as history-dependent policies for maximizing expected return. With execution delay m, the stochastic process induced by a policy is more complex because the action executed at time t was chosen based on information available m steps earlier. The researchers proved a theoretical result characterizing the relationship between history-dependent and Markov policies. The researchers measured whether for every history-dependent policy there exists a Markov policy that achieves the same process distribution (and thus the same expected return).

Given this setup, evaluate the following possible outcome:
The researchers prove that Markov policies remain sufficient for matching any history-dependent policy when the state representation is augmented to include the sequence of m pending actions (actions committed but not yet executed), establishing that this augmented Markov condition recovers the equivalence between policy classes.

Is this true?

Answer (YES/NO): NO